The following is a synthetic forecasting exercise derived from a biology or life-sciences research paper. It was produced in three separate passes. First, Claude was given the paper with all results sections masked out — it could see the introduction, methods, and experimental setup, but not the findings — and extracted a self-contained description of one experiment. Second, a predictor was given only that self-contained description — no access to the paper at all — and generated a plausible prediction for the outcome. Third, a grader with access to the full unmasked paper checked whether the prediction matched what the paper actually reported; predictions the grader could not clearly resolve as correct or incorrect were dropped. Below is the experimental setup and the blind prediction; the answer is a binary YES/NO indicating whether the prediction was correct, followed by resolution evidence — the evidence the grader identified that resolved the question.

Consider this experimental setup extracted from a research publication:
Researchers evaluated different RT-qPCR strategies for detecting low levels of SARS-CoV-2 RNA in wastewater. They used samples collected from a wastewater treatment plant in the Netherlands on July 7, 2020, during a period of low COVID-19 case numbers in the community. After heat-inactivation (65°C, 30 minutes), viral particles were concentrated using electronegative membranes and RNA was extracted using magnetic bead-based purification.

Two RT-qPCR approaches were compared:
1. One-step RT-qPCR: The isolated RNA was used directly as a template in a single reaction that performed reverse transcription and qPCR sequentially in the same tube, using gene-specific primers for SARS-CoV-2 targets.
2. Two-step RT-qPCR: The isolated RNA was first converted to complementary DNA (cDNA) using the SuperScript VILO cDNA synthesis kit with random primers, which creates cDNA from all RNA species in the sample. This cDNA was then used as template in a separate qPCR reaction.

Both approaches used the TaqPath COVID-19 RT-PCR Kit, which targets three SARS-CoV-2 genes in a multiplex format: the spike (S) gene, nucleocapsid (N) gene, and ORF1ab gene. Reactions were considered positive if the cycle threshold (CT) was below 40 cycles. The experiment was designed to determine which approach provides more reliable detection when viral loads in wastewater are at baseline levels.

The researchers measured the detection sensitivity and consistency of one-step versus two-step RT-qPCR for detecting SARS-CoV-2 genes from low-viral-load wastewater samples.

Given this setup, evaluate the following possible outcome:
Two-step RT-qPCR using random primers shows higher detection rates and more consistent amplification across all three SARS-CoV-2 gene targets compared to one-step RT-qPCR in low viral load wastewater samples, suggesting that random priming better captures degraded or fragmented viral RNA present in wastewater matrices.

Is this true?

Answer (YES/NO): YES